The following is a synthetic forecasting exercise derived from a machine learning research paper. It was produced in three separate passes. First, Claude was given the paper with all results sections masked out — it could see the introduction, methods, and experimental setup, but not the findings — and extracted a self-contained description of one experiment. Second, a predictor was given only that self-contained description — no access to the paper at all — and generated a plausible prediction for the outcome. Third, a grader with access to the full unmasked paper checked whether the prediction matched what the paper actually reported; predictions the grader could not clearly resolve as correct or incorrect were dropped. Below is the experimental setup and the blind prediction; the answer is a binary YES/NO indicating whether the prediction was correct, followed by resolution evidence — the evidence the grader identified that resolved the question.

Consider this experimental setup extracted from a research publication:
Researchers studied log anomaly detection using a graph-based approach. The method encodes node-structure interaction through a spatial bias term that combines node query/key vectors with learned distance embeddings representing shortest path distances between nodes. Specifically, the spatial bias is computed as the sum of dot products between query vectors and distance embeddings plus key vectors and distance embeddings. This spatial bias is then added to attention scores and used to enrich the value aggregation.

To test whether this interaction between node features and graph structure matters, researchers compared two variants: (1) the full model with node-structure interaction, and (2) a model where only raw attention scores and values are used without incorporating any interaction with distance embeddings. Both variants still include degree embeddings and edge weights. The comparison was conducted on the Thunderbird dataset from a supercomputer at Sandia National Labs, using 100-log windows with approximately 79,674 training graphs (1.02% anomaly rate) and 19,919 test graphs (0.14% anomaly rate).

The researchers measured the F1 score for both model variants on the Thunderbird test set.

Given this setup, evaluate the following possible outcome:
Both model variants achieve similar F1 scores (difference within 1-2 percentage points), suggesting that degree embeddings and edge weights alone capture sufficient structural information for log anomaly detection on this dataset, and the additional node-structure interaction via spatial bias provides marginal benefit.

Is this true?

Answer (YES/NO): NO